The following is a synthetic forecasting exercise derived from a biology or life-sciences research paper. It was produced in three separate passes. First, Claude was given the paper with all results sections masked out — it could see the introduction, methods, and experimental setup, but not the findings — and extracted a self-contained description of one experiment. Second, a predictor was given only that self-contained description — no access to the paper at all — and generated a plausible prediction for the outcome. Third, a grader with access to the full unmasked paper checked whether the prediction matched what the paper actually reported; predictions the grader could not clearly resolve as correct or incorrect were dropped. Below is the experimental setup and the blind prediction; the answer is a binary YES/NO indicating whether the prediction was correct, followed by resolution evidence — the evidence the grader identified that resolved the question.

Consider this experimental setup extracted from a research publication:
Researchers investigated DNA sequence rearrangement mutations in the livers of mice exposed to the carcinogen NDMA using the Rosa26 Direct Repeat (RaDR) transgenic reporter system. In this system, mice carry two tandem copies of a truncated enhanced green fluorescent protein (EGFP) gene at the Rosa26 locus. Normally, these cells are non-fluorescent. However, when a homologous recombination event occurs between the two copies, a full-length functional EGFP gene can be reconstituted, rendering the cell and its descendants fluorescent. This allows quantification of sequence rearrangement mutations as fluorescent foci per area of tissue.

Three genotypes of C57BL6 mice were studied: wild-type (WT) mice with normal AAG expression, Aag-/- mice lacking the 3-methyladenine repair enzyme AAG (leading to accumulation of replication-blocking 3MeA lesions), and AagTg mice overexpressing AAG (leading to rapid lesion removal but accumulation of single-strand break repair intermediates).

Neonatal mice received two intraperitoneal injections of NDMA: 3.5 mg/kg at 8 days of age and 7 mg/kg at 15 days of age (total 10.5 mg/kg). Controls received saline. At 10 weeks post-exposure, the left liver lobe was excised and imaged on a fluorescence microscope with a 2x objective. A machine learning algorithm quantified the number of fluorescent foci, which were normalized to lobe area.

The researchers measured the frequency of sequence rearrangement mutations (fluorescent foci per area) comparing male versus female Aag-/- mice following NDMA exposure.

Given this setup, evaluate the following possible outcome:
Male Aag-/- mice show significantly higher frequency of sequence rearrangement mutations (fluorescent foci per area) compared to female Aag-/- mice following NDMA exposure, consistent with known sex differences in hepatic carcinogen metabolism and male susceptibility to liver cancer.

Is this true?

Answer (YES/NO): YES